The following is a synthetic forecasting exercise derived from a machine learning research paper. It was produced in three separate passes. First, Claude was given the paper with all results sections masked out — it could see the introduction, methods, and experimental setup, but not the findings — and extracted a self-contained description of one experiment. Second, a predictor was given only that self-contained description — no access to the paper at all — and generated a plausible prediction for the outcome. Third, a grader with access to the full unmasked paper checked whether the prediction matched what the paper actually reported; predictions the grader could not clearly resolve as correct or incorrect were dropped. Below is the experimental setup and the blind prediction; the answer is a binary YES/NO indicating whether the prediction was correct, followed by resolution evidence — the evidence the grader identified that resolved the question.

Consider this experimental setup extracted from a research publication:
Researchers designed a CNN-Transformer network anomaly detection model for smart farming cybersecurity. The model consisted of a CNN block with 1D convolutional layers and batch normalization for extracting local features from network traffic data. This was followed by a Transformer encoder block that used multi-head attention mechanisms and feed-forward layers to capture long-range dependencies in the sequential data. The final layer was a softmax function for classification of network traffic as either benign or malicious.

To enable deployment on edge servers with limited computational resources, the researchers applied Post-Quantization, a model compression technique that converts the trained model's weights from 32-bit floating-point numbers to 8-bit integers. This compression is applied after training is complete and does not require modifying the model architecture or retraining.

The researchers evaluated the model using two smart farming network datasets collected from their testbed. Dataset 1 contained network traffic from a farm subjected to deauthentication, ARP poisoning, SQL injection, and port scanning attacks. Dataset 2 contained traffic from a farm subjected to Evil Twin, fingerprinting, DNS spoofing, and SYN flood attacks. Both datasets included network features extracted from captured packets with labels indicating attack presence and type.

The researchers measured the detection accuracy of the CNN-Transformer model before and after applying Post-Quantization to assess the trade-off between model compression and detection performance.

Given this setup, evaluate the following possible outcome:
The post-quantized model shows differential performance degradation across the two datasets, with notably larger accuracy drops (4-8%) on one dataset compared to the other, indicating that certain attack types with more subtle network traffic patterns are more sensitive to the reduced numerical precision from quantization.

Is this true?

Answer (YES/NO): NO